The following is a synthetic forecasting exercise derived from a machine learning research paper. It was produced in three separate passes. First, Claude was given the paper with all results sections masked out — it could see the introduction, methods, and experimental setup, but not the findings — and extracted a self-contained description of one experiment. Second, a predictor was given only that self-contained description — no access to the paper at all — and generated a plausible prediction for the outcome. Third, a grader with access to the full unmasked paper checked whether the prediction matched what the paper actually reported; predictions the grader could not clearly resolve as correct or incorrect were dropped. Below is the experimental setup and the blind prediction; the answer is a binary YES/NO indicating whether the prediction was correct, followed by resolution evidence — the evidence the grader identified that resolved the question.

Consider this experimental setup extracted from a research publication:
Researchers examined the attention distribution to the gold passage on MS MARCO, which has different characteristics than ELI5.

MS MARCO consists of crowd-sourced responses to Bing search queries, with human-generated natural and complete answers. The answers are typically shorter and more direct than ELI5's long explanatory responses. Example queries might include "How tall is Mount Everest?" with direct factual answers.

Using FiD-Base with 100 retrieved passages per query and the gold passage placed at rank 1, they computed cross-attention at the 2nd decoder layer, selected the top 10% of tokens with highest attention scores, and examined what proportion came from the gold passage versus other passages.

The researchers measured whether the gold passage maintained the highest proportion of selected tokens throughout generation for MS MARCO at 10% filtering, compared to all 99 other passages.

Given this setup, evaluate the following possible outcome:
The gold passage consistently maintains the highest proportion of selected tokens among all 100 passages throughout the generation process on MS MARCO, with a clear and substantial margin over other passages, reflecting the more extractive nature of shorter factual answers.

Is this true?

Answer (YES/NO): YES